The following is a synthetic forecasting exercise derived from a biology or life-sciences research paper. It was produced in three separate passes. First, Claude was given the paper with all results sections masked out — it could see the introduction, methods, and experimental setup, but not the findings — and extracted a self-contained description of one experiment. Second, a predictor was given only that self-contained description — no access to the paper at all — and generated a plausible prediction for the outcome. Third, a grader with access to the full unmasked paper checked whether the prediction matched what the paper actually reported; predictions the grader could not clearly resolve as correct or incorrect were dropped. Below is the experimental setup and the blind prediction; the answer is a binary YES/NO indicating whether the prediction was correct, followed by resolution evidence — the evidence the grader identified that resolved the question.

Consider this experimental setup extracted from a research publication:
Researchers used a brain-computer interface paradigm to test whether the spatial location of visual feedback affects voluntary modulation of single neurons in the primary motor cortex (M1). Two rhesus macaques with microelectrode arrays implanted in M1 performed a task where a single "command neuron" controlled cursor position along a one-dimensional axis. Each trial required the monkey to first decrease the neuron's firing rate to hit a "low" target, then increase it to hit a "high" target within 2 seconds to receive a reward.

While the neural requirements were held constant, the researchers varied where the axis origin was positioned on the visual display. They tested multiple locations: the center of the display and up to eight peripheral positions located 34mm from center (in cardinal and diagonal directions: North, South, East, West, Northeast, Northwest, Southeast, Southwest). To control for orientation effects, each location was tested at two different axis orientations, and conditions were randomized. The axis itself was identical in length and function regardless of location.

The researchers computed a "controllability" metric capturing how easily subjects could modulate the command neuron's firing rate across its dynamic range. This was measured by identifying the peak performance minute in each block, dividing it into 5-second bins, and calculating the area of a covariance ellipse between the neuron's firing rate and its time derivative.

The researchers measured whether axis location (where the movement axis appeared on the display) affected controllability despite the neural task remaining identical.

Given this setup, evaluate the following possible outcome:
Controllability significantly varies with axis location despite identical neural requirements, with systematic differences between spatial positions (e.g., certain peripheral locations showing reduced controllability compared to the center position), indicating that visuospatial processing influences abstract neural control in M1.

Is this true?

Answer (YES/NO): YES